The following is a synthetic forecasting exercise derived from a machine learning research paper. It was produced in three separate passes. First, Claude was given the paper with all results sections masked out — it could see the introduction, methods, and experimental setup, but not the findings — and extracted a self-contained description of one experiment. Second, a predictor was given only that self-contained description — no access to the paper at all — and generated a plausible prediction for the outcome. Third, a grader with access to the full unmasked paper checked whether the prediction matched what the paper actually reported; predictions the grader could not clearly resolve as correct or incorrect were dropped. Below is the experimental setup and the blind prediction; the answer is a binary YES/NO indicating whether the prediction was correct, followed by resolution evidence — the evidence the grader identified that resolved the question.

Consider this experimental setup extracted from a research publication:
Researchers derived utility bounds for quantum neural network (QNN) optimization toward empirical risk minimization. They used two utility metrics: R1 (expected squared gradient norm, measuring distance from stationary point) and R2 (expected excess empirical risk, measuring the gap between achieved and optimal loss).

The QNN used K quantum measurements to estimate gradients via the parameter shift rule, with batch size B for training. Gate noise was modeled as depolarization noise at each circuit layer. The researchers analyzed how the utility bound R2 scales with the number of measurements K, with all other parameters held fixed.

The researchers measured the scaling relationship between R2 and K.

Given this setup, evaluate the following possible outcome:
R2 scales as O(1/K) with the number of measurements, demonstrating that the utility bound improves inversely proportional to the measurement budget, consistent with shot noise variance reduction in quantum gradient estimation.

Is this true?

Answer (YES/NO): NO